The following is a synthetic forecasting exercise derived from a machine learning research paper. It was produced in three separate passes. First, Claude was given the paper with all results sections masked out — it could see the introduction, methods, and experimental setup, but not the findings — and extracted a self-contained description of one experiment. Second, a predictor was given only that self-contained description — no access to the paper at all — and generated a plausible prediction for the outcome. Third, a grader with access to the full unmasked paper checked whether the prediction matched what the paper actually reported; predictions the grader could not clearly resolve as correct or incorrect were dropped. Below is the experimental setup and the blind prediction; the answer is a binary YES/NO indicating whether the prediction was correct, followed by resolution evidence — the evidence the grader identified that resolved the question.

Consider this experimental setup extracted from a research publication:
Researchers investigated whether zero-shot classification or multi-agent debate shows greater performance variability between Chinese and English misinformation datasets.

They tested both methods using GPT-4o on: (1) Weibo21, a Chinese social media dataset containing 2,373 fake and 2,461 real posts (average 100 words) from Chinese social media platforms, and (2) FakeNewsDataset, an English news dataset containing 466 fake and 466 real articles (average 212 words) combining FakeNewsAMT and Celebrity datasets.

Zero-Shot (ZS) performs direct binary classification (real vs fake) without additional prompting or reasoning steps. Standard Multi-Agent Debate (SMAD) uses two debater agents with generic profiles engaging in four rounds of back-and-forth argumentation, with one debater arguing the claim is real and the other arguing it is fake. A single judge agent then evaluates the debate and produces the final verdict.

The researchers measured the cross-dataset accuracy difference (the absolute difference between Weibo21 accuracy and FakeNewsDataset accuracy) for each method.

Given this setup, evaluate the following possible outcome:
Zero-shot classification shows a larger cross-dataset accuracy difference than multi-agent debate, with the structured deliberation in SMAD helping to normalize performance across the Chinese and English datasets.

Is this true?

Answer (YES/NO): NO